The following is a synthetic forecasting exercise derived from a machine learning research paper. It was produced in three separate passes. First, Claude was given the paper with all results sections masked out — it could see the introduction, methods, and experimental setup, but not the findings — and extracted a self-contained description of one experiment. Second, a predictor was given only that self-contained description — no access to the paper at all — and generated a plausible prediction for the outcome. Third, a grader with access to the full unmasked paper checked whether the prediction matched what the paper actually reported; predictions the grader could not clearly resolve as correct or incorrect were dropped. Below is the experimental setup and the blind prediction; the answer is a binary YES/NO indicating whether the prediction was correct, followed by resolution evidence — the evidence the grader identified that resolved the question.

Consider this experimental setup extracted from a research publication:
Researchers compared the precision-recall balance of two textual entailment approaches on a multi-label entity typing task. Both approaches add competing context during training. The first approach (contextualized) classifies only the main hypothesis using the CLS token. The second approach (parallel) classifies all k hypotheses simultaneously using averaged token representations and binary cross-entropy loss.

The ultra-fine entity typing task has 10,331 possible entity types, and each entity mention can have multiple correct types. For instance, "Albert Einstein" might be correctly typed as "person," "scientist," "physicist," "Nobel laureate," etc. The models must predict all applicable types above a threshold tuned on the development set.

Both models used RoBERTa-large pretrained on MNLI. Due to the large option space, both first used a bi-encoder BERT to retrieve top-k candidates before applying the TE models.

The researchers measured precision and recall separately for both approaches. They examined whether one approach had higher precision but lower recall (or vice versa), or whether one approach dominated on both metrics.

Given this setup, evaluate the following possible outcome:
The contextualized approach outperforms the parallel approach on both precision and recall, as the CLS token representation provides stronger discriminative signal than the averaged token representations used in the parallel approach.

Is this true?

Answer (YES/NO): NO